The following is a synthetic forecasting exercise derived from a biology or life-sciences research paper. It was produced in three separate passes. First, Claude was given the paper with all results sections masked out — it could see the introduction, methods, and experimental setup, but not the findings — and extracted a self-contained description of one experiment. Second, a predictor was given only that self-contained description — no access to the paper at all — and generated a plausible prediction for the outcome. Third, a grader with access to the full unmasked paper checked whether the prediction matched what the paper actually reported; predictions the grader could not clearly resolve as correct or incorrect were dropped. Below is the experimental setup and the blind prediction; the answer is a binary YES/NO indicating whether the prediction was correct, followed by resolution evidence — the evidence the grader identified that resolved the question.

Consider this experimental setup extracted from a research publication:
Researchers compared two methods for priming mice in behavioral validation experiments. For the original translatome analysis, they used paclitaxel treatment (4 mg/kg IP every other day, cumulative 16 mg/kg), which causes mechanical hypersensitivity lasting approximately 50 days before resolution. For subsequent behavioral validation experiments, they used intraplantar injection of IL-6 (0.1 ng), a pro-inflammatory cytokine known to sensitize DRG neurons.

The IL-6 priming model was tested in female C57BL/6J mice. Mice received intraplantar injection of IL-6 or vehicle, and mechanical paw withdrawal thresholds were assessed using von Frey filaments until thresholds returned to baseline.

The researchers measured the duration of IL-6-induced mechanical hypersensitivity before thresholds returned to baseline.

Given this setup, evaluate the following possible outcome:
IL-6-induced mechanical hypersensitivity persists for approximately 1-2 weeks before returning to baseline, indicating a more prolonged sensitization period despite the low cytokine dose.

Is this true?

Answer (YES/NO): NO